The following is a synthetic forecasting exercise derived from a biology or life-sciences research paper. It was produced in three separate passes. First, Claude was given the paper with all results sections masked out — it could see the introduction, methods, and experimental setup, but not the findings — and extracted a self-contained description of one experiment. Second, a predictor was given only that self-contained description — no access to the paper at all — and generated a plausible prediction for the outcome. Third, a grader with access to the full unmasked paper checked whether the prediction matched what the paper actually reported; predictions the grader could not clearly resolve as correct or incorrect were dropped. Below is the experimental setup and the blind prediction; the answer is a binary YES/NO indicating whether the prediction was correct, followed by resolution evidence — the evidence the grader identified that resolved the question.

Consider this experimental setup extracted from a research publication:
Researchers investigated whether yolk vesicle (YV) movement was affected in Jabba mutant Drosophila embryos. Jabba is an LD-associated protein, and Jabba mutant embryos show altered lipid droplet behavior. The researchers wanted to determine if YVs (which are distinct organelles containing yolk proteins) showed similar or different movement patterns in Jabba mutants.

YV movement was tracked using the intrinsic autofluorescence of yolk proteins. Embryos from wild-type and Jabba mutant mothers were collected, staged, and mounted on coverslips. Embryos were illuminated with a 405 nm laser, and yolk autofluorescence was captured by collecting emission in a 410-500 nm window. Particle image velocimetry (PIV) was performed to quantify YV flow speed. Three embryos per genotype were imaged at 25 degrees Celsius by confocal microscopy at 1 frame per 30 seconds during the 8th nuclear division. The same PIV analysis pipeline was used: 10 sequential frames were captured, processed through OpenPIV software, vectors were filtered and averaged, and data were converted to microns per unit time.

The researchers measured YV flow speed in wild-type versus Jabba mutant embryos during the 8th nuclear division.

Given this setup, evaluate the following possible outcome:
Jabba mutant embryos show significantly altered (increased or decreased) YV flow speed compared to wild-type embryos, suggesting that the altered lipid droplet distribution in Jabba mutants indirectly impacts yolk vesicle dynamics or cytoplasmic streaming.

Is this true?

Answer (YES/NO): NO